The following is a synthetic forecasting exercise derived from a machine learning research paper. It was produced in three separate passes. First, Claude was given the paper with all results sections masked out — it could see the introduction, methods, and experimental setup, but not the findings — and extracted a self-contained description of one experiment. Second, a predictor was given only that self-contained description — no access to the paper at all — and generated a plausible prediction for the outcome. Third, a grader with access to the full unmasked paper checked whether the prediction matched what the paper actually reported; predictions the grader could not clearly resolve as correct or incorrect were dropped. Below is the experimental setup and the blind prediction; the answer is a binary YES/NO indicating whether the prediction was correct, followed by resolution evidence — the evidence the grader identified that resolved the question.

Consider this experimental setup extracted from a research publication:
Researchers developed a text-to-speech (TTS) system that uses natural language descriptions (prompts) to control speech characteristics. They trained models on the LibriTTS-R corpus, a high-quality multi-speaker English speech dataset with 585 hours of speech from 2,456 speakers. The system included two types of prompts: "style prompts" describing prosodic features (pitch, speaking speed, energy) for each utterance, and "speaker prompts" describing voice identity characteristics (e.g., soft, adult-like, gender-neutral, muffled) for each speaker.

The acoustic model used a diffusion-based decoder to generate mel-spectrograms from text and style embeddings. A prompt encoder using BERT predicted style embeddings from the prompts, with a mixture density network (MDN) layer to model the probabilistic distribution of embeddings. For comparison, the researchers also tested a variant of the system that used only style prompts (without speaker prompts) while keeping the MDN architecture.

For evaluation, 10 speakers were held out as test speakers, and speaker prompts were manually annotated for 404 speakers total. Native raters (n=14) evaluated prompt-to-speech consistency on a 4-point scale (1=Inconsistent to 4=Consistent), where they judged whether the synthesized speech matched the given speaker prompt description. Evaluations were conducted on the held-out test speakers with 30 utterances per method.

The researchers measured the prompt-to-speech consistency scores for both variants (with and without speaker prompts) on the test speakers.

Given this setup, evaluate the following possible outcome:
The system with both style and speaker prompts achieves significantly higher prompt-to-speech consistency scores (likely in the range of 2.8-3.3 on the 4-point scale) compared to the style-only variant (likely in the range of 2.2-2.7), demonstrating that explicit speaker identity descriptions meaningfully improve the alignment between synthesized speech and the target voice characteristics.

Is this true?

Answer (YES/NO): NO